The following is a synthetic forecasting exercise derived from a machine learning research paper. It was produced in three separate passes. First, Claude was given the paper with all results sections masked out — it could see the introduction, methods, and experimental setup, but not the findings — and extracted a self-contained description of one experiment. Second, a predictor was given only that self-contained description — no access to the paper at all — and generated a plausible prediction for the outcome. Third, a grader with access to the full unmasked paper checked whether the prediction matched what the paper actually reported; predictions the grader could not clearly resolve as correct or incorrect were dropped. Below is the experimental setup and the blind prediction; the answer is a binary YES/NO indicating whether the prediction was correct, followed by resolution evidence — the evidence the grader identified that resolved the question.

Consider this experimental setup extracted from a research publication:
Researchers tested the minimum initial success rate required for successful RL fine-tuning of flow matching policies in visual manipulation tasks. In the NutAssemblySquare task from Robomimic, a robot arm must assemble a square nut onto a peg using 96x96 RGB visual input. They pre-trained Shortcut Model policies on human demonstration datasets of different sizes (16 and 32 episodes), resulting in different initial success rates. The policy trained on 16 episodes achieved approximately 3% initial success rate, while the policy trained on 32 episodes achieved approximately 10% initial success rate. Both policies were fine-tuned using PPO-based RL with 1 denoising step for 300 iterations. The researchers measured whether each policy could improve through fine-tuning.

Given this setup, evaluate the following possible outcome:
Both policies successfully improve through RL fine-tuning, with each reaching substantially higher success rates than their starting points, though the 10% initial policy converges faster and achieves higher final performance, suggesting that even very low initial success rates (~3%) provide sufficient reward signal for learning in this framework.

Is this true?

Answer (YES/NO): NO